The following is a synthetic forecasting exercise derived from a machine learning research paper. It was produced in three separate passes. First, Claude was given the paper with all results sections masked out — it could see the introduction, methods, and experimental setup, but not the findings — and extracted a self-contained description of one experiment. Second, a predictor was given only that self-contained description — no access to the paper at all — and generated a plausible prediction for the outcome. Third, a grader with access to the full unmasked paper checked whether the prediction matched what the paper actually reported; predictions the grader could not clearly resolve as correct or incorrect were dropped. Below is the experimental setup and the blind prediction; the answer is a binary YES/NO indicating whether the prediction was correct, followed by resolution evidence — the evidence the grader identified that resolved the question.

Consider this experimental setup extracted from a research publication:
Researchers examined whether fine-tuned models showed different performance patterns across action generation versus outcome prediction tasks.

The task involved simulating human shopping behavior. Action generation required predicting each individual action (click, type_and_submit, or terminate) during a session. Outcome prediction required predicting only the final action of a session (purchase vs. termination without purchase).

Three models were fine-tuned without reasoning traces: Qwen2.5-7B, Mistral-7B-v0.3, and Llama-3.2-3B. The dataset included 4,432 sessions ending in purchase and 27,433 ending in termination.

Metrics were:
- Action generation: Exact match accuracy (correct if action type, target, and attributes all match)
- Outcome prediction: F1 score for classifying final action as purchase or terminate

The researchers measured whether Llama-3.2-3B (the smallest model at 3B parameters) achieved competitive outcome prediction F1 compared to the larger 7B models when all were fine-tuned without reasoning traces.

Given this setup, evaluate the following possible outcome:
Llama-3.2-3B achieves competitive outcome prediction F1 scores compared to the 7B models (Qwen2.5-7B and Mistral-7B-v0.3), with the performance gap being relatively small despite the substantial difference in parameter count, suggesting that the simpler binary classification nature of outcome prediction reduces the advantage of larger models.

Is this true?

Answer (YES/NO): NO